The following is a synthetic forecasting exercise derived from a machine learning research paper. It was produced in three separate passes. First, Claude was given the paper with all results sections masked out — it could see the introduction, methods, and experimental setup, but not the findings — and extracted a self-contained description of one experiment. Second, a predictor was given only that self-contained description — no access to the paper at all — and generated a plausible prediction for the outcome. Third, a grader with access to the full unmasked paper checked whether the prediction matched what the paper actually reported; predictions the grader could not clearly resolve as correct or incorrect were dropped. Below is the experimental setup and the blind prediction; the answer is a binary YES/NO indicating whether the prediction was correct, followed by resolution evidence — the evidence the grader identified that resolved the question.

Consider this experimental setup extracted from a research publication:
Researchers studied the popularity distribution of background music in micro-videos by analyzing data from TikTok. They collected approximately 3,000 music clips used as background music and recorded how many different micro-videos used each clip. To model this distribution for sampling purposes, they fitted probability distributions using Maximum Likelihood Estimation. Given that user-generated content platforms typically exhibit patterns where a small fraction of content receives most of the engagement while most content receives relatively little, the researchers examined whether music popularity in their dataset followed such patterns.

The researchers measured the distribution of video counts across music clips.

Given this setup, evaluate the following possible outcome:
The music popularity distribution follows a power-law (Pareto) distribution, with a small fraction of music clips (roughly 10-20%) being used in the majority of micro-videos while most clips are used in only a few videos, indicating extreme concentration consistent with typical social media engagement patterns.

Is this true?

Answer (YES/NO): NO